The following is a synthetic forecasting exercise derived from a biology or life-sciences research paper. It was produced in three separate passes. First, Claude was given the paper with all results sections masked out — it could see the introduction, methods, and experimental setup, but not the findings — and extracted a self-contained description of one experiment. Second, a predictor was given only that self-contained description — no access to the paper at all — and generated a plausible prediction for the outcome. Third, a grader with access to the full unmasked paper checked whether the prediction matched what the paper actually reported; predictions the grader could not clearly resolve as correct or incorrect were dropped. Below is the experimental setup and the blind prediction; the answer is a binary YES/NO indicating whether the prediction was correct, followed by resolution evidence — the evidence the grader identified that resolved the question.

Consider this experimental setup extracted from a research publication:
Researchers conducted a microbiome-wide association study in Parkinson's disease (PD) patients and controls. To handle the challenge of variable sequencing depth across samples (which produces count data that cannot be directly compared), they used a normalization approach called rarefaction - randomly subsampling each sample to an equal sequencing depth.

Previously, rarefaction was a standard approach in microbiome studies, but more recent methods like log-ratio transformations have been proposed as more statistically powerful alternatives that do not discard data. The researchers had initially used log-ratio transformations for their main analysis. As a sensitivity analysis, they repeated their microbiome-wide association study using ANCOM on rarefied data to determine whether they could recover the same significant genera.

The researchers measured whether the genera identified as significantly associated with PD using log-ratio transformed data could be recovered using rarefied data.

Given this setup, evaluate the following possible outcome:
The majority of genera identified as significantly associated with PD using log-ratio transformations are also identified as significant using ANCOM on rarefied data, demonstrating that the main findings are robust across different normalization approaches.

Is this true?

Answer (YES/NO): YES